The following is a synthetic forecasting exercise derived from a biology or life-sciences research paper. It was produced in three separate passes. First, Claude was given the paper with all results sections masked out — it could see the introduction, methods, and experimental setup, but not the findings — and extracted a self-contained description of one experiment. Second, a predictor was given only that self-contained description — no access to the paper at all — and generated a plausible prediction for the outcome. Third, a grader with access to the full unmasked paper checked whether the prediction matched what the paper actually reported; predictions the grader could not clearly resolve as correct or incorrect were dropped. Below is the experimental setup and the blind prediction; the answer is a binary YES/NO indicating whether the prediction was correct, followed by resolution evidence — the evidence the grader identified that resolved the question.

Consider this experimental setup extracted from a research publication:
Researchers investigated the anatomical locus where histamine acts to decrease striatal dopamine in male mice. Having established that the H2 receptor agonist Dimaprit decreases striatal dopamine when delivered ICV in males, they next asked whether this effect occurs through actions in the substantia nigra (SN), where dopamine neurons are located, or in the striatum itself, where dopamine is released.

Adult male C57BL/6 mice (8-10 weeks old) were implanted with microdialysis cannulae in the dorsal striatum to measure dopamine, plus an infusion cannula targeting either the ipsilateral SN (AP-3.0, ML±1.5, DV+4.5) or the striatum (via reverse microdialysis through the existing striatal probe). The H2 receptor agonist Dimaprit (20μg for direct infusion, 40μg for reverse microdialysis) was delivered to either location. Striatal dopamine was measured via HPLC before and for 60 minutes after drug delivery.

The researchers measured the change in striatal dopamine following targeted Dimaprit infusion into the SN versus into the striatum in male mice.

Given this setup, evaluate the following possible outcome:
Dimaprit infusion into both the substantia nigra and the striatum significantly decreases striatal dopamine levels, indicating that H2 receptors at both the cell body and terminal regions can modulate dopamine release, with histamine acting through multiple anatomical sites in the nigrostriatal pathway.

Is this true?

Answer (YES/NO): NO